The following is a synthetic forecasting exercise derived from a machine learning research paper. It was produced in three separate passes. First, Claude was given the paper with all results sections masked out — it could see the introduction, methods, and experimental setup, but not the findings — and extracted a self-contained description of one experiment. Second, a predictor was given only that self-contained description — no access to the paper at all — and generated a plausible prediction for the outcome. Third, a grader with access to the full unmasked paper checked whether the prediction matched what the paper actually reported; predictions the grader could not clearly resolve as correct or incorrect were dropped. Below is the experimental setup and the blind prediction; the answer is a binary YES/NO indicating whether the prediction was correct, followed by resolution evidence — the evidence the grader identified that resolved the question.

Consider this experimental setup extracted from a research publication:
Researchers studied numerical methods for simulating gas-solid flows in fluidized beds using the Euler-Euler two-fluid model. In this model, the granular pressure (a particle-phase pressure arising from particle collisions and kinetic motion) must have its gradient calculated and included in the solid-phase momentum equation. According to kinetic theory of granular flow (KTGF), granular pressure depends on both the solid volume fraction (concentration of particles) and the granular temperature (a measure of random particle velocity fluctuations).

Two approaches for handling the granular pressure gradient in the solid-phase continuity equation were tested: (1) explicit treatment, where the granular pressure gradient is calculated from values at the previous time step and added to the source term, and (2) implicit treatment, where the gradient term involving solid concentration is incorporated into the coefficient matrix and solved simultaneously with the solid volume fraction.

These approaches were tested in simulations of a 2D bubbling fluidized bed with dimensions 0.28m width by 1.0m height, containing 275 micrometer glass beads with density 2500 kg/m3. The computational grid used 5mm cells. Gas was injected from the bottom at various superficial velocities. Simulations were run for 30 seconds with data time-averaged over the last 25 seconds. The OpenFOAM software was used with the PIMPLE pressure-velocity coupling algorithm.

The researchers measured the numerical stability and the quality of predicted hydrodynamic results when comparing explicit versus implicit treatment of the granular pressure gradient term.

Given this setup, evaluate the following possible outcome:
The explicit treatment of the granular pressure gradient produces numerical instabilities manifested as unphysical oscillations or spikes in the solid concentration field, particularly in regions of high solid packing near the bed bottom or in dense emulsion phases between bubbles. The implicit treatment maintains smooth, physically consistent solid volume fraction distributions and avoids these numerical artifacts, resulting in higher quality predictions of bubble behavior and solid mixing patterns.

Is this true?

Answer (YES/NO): NO